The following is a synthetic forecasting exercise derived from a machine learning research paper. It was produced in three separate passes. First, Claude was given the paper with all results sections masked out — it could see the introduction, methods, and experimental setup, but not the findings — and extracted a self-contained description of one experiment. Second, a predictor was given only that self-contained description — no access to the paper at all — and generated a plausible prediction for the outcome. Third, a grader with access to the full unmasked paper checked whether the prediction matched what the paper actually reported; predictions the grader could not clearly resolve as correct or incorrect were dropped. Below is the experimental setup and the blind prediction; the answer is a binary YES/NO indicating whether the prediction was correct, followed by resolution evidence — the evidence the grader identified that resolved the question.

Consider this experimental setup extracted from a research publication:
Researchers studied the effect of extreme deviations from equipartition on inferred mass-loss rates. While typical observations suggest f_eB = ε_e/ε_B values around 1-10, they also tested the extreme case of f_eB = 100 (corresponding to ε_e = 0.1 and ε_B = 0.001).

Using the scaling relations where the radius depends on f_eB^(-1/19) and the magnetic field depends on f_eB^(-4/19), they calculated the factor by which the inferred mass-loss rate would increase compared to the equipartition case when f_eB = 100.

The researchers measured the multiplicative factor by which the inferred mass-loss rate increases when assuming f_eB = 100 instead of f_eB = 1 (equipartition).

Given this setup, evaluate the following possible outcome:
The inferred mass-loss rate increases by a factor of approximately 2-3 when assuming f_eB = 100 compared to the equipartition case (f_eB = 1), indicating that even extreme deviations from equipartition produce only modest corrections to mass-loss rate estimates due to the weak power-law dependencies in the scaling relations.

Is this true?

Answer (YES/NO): NO